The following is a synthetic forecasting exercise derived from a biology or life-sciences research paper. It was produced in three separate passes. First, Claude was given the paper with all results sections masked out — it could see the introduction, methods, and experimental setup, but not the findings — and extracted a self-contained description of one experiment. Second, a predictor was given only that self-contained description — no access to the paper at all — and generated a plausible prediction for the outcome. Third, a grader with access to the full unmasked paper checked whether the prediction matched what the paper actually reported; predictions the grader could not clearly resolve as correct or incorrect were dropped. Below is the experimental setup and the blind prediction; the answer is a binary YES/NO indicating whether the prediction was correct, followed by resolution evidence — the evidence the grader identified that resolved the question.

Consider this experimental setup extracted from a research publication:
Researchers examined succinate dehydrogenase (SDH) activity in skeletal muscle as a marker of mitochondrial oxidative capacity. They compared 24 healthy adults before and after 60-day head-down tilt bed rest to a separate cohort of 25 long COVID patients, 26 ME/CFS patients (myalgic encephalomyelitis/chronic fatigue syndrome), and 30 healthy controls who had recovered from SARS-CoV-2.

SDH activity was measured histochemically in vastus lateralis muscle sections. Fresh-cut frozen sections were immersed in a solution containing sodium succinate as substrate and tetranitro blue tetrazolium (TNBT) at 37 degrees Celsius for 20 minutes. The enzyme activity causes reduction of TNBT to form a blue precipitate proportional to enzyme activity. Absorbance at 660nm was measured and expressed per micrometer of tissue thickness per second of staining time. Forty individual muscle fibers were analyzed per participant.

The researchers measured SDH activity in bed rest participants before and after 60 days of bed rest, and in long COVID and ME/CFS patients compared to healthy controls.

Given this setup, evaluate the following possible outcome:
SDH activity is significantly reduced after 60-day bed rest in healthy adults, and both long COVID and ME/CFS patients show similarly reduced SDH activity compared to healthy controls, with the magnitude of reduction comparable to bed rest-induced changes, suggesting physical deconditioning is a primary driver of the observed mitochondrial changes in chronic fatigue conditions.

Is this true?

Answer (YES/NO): NO